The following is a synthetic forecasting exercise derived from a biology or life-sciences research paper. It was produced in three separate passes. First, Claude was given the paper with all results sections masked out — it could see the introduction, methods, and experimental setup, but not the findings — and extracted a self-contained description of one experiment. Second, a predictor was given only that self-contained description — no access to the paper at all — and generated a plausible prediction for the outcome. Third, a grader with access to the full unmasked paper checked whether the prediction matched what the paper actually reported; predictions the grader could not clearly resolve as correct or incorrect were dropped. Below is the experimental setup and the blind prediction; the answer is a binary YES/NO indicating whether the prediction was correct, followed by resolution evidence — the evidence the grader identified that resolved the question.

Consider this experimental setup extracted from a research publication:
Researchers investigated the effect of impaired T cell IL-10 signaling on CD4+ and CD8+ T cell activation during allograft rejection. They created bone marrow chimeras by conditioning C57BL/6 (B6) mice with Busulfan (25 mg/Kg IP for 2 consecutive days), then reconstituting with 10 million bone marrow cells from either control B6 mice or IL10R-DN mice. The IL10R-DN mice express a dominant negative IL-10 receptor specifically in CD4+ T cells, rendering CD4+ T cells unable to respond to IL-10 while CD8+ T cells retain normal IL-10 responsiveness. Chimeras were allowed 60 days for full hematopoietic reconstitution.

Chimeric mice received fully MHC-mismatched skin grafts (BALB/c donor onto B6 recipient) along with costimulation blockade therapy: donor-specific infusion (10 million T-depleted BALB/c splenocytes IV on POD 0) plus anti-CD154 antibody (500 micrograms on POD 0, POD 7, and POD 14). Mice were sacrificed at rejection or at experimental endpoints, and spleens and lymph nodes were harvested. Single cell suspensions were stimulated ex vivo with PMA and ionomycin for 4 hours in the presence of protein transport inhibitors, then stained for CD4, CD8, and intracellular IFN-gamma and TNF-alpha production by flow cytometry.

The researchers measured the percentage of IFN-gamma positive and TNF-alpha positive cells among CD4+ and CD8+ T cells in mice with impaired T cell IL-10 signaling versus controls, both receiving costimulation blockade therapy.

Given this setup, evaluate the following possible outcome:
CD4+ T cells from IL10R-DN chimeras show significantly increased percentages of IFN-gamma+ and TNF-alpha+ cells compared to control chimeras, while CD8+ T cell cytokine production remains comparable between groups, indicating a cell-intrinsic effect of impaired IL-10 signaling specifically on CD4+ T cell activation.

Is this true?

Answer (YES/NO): NO